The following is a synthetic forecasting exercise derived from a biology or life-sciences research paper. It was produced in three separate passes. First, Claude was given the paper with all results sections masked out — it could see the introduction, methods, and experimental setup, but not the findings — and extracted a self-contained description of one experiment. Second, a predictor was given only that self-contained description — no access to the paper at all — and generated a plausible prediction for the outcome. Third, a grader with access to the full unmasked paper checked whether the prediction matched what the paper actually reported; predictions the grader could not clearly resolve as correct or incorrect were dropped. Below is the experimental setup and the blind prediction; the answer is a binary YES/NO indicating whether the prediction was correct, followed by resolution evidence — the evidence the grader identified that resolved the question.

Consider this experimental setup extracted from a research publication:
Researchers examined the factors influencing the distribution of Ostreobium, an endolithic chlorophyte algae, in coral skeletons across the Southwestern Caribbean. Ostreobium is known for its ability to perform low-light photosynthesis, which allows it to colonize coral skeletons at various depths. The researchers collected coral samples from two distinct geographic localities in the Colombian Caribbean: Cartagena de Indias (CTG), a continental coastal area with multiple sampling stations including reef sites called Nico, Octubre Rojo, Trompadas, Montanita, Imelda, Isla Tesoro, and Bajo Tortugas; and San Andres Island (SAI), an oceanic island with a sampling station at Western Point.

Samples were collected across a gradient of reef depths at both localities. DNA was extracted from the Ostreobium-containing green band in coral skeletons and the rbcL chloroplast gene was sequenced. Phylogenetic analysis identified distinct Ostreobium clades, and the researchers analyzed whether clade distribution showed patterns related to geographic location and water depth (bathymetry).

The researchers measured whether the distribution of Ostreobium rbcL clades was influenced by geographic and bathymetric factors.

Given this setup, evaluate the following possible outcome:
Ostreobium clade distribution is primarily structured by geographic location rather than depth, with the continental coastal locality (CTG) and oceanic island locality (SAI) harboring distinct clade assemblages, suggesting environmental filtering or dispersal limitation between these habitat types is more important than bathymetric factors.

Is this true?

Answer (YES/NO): NO